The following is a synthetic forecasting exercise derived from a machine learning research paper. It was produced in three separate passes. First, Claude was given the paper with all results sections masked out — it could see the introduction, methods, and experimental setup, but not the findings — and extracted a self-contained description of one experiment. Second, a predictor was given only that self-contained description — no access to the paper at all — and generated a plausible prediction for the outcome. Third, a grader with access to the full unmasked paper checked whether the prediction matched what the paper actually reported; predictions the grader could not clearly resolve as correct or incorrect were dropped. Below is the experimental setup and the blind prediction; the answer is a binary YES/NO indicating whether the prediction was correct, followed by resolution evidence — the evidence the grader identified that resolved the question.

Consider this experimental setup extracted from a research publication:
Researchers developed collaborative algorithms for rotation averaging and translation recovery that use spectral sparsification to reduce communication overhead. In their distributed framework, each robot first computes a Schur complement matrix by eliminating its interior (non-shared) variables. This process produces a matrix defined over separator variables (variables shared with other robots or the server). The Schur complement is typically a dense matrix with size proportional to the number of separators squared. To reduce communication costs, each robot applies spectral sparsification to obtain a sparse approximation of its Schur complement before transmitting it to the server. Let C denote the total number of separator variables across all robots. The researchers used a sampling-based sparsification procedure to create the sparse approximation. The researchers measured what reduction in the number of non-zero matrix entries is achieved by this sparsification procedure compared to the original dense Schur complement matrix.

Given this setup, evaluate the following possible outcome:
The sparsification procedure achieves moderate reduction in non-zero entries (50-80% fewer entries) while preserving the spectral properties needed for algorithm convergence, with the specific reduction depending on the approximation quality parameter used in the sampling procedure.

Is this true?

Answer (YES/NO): NO